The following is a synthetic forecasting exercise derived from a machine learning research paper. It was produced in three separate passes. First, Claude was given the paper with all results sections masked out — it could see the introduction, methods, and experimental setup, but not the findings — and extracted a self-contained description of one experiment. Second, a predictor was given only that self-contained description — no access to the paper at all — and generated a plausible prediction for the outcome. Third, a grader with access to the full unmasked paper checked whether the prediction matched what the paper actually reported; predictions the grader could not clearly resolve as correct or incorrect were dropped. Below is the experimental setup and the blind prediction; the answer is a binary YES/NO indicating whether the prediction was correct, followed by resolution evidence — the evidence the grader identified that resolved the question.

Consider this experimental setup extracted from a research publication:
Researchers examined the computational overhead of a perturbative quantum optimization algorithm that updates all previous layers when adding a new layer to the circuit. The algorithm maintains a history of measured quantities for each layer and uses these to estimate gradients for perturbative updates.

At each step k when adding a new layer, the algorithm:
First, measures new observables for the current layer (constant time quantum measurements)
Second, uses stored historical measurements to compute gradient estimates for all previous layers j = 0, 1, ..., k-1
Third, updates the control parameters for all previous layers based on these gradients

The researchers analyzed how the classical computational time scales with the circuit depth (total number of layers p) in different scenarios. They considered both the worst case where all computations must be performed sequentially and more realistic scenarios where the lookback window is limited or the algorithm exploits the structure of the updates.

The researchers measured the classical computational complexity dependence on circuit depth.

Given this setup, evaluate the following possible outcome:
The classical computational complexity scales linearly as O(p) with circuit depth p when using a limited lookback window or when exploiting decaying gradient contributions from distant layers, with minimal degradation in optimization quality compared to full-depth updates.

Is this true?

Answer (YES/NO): YES